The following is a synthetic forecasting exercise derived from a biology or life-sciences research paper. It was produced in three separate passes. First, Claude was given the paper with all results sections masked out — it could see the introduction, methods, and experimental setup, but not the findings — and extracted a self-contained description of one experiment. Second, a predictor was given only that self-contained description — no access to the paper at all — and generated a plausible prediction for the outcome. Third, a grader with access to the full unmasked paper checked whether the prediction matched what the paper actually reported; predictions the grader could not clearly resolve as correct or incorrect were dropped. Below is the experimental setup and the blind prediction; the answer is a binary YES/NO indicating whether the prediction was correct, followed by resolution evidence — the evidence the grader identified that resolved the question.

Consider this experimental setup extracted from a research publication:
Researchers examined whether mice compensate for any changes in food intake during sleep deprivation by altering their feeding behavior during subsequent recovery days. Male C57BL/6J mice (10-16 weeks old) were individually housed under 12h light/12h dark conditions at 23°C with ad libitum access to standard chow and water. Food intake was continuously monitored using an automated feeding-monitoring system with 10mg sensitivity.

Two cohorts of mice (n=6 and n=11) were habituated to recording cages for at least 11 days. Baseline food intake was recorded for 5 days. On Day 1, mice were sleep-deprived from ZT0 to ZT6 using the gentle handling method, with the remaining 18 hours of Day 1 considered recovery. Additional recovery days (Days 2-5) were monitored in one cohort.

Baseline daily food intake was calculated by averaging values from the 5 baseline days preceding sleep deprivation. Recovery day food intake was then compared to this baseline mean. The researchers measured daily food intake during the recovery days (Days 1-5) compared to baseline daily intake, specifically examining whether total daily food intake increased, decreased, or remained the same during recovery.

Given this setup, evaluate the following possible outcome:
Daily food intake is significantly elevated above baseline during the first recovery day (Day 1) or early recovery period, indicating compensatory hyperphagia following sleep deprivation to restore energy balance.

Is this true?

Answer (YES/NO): YES